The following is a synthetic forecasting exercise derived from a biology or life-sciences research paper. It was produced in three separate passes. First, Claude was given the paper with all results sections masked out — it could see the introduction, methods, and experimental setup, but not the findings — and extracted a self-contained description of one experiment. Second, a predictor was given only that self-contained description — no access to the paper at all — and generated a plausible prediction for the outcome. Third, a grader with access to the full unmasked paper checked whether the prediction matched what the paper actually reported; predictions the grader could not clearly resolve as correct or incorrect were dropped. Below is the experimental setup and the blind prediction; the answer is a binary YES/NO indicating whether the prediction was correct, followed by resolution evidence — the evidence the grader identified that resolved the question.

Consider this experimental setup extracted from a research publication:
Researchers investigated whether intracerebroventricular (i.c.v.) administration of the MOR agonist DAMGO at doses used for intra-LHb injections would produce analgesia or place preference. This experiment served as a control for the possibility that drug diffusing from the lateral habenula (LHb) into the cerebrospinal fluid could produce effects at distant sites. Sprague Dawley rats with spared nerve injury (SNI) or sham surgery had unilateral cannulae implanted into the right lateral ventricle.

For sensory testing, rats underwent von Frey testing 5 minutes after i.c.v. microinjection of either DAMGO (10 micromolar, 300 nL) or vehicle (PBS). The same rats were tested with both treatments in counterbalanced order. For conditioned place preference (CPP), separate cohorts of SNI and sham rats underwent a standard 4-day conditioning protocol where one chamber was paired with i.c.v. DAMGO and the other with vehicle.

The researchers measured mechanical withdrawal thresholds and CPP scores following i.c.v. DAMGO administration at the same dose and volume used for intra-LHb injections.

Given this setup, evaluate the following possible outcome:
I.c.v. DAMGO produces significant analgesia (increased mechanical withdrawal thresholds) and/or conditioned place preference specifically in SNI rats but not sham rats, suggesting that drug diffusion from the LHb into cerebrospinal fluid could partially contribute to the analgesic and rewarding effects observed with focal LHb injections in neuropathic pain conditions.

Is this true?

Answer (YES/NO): NO